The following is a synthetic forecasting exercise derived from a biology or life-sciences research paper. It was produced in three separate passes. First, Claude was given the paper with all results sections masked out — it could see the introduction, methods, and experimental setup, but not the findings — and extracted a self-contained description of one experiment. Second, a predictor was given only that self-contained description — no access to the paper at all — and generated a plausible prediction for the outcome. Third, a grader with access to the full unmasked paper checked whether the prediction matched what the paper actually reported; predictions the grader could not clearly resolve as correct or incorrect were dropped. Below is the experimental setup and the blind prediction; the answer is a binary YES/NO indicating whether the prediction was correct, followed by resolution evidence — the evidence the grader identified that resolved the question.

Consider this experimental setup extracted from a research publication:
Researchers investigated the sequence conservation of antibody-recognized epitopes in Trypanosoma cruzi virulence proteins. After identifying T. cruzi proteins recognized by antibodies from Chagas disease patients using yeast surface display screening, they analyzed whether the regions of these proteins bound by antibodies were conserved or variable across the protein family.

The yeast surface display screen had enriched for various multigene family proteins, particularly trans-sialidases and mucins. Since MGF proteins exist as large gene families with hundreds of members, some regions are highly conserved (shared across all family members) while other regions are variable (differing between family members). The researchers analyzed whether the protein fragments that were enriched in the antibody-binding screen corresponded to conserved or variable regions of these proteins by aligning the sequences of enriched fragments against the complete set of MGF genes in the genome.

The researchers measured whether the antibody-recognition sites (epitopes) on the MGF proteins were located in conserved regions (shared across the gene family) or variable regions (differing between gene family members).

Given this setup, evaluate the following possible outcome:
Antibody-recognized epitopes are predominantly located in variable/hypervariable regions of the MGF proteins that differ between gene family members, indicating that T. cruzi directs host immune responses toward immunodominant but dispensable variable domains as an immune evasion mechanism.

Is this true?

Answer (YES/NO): YES